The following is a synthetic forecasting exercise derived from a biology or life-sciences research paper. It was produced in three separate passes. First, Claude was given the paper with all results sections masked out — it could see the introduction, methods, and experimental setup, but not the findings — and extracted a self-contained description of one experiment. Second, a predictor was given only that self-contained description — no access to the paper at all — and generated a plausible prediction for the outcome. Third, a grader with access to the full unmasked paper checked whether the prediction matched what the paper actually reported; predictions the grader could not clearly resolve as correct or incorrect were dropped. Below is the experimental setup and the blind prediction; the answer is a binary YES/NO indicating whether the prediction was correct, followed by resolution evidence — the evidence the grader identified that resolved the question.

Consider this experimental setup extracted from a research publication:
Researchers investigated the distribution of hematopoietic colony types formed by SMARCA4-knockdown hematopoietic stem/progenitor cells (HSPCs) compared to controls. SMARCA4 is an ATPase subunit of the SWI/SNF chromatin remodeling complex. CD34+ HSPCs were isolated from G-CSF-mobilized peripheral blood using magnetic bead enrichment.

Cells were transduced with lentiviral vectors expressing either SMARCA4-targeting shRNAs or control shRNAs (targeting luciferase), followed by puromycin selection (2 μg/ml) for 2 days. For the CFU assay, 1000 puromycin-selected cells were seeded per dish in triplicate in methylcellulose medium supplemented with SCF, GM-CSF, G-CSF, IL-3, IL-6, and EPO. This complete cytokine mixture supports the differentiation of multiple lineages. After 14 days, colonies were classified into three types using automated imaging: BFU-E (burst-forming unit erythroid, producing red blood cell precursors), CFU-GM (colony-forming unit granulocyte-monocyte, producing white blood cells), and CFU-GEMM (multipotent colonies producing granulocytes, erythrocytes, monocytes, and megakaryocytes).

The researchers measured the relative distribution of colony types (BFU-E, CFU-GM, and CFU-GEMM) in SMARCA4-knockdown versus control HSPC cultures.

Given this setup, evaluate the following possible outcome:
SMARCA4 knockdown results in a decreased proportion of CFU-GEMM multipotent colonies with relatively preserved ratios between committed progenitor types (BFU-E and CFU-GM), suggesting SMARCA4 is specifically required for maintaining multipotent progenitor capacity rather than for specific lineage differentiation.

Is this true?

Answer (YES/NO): NO